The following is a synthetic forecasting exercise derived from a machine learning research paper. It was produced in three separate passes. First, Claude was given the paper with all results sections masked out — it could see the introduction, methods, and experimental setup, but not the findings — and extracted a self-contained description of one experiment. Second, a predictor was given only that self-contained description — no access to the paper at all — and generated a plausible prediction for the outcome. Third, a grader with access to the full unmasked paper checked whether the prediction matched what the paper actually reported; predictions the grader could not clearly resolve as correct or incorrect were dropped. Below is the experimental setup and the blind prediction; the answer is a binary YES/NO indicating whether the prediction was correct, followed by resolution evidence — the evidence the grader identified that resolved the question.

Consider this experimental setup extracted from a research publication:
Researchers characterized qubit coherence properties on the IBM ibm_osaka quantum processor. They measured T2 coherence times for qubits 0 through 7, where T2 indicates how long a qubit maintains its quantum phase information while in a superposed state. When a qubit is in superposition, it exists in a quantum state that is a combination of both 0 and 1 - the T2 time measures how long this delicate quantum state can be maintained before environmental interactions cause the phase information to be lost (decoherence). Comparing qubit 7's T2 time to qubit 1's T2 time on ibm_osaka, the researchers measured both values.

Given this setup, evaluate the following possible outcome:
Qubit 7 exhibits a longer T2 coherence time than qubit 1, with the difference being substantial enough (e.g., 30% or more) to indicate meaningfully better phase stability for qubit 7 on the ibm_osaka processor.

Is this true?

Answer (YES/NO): NO